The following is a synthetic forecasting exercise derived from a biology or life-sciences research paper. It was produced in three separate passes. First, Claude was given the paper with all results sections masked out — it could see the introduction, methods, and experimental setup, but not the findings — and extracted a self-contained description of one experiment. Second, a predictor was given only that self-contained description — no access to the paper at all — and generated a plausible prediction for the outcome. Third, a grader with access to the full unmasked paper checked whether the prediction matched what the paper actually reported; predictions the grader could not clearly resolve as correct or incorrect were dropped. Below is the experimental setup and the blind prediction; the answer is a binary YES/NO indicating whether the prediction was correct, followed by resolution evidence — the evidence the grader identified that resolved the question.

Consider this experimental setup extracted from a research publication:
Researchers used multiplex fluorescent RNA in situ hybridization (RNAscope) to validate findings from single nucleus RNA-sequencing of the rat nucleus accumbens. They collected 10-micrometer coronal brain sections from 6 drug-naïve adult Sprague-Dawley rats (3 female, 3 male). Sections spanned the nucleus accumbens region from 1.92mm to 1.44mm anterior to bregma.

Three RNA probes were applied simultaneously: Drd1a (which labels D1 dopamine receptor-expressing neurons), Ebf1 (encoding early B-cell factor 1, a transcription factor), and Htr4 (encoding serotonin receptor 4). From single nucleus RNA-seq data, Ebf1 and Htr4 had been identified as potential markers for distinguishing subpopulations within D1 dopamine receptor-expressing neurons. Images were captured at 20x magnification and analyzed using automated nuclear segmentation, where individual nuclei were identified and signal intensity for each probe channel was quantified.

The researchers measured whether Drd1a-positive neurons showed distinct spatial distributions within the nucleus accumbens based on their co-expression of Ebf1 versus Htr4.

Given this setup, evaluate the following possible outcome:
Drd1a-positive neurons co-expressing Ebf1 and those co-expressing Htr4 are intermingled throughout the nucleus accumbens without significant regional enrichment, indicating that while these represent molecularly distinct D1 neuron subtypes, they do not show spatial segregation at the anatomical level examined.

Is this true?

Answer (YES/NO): NO